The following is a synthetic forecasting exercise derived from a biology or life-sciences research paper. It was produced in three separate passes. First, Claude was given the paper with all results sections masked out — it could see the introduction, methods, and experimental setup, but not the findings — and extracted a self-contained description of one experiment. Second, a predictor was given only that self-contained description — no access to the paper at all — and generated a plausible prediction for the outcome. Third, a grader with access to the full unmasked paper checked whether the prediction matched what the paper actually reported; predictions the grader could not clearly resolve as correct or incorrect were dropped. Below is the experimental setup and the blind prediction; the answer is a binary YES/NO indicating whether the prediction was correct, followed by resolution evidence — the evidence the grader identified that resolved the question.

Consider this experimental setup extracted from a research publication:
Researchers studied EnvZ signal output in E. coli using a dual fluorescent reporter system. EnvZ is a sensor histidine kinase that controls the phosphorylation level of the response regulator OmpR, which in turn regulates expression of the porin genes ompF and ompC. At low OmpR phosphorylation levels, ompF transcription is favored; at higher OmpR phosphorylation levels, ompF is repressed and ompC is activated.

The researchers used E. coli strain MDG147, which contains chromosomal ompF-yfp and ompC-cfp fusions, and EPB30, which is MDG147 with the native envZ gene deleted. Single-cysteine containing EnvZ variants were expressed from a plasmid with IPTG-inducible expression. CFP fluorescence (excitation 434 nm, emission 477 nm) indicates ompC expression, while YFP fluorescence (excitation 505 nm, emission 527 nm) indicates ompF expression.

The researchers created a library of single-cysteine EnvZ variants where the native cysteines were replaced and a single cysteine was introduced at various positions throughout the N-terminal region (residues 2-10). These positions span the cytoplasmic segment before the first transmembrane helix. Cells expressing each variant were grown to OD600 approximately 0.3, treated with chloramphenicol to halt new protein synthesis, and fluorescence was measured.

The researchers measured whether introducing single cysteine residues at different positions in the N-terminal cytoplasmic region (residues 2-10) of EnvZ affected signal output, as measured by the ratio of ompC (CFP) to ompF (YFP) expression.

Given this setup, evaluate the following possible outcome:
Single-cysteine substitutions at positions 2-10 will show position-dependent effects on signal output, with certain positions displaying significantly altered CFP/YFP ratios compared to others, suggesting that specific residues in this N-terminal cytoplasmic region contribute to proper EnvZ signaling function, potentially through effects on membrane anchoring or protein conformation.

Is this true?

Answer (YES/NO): YES